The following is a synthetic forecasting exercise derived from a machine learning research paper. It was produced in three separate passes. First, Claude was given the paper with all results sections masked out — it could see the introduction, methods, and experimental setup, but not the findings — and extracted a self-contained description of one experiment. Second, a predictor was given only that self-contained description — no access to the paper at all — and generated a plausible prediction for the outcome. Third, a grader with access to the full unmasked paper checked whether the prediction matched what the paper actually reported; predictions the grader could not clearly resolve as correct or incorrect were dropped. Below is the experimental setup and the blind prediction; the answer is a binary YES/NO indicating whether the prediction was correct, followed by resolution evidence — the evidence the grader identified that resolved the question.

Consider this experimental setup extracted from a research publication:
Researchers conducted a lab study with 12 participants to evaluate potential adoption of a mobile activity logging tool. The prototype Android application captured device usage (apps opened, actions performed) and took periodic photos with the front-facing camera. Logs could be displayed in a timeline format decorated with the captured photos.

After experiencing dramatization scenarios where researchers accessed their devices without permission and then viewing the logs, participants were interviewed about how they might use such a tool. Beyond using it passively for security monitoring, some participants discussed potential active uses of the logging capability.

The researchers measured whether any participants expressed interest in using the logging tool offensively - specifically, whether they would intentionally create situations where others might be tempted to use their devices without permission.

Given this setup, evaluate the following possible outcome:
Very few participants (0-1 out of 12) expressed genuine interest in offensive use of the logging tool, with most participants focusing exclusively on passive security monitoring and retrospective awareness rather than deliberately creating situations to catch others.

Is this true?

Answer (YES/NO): NO